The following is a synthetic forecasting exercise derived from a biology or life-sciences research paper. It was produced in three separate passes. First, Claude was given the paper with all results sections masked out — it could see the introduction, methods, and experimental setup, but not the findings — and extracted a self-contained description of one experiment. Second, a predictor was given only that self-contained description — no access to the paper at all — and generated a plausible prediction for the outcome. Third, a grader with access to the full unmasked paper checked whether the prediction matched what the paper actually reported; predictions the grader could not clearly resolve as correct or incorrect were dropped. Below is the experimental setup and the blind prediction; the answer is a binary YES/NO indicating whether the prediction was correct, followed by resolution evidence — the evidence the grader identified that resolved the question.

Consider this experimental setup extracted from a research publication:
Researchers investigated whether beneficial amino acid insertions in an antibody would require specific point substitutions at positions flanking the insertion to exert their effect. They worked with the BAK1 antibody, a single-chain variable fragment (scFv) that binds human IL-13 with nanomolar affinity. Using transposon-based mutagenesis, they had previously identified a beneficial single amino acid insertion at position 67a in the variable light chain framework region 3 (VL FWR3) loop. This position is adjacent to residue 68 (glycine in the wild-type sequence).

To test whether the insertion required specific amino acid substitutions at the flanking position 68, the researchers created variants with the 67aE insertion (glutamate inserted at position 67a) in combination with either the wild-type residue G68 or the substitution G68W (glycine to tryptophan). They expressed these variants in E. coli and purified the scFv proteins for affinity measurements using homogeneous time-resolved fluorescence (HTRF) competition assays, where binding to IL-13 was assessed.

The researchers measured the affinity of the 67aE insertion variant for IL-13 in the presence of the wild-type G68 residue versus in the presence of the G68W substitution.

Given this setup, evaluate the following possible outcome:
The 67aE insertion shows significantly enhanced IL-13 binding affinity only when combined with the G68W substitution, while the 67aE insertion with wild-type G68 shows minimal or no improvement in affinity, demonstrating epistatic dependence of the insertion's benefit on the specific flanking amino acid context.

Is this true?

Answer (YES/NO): YES